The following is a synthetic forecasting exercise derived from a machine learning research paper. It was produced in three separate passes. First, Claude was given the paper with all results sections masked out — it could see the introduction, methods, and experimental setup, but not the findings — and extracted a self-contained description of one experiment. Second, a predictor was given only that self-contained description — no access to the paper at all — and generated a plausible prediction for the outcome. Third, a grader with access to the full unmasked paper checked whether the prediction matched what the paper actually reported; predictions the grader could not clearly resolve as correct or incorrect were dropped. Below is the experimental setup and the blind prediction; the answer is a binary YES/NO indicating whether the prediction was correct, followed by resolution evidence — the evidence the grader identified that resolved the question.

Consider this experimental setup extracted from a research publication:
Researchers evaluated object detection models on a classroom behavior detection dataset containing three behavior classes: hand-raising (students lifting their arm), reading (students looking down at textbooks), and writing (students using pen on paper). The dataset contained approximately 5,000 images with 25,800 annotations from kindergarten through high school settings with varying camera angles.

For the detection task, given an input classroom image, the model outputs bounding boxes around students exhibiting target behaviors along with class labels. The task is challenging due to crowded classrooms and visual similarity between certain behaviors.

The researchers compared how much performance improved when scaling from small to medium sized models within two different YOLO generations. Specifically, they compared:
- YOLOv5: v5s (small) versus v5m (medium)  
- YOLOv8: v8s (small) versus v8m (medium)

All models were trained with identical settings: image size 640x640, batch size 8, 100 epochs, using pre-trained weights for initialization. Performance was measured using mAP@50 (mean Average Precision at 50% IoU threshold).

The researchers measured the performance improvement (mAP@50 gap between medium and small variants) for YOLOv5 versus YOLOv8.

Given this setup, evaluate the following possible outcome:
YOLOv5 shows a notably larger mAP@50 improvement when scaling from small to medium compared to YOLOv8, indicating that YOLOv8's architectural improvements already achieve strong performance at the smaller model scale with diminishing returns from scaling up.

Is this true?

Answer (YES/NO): NO